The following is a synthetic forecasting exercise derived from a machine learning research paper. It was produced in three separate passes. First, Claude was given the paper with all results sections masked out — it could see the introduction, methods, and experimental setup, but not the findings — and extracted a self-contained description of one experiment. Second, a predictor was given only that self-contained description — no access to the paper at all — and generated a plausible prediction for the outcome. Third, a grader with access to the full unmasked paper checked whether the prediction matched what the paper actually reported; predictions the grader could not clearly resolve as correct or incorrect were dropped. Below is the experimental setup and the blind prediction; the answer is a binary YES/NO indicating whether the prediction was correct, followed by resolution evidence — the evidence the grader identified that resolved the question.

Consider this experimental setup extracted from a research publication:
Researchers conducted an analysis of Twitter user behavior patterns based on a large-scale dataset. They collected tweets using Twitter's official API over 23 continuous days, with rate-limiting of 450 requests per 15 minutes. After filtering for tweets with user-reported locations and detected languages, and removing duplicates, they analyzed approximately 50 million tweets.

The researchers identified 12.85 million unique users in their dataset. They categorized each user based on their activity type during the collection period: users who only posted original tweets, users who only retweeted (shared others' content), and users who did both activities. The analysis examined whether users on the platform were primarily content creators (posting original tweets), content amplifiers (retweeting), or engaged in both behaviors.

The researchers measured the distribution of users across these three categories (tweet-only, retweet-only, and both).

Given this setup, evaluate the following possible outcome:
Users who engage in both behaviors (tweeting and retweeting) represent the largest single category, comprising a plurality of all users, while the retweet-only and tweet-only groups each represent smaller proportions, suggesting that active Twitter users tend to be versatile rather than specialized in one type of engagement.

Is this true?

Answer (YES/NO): NO